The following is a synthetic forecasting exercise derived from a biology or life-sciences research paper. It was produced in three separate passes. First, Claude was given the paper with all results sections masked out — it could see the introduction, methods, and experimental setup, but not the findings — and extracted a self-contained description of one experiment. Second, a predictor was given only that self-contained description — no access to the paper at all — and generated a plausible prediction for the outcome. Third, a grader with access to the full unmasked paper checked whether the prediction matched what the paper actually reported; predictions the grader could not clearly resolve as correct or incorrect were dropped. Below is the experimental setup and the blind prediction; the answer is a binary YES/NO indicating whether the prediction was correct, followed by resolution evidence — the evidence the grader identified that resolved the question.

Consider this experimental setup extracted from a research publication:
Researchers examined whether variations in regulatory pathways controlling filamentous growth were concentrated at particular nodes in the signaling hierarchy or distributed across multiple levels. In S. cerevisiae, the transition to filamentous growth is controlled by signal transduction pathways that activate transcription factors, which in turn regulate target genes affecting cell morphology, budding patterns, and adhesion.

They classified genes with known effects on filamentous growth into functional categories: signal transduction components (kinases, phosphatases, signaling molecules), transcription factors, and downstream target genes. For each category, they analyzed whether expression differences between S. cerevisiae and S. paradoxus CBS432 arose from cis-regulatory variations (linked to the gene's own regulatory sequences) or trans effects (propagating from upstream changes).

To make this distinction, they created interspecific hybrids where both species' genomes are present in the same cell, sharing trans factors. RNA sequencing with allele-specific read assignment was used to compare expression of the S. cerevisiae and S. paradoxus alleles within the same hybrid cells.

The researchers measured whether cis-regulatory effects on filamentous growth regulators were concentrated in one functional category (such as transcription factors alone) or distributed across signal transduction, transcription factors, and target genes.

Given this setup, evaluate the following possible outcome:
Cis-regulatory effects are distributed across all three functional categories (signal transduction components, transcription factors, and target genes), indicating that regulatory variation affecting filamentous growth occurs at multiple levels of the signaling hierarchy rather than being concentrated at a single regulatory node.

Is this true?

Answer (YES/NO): YES